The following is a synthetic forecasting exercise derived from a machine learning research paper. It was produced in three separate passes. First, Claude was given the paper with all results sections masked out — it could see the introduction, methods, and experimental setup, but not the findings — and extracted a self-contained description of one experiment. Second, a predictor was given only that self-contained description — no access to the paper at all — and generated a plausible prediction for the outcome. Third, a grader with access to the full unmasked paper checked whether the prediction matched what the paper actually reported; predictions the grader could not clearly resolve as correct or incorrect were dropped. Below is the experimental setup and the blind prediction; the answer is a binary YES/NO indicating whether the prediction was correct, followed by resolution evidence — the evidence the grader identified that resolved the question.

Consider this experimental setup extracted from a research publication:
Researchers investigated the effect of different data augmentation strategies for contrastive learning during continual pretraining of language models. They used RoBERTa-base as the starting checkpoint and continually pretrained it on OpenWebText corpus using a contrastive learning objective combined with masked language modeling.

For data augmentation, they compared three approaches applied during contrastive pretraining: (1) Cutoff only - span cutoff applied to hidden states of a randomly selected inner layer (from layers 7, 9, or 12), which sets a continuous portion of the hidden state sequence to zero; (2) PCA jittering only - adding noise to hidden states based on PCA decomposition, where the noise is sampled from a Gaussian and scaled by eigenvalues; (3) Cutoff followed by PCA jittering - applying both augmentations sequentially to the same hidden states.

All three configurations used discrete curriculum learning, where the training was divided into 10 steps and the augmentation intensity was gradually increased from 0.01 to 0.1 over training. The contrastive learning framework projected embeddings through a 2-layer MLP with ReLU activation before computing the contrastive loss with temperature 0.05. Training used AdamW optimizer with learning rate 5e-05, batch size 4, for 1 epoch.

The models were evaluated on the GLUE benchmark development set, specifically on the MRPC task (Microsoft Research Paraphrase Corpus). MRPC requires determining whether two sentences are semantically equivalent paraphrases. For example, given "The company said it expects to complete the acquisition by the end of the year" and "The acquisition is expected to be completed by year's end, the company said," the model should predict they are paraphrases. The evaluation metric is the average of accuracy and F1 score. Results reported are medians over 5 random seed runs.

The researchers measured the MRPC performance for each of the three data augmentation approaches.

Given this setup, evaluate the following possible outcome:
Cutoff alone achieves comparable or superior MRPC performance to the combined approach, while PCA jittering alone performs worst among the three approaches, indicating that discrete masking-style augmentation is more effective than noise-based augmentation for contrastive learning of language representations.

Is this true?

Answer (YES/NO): NO